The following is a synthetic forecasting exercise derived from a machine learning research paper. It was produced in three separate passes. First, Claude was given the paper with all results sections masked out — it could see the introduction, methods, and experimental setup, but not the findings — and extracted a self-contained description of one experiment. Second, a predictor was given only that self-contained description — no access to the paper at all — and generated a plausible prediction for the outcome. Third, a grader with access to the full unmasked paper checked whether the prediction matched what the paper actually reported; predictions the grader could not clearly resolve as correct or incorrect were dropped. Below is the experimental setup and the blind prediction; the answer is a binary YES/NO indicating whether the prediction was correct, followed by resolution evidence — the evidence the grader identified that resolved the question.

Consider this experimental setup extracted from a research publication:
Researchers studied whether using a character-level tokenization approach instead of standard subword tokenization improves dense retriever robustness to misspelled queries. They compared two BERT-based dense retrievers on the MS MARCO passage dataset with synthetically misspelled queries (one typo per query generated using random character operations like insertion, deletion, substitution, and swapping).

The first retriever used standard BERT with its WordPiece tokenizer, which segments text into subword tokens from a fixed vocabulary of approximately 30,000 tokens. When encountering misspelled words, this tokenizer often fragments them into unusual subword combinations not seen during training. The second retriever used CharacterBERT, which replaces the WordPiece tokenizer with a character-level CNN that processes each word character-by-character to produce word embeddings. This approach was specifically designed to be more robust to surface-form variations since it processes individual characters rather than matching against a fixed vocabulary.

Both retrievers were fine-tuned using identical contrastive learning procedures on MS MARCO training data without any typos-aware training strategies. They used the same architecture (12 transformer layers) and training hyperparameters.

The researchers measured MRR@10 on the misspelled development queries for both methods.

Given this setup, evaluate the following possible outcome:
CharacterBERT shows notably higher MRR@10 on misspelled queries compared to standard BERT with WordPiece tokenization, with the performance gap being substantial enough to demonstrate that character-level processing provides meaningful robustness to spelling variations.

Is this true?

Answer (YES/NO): NO